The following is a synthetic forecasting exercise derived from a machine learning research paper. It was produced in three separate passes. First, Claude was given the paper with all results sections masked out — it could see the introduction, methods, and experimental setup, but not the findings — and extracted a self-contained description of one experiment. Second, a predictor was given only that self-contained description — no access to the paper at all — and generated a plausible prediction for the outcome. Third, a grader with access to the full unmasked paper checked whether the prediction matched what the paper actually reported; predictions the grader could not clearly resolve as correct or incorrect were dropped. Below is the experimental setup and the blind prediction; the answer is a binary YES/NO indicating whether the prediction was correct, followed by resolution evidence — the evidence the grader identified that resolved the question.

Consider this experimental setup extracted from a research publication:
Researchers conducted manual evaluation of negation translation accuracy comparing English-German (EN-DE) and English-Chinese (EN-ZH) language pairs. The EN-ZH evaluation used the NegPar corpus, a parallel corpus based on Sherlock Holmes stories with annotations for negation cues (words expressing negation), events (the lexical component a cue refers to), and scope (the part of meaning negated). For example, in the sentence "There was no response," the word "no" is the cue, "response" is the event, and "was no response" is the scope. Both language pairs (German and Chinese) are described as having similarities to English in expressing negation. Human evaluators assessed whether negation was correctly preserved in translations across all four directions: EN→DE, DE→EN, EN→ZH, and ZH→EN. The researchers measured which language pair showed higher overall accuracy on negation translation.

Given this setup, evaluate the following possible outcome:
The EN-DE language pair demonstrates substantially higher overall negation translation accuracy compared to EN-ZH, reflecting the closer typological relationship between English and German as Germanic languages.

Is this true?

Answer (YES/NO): NO